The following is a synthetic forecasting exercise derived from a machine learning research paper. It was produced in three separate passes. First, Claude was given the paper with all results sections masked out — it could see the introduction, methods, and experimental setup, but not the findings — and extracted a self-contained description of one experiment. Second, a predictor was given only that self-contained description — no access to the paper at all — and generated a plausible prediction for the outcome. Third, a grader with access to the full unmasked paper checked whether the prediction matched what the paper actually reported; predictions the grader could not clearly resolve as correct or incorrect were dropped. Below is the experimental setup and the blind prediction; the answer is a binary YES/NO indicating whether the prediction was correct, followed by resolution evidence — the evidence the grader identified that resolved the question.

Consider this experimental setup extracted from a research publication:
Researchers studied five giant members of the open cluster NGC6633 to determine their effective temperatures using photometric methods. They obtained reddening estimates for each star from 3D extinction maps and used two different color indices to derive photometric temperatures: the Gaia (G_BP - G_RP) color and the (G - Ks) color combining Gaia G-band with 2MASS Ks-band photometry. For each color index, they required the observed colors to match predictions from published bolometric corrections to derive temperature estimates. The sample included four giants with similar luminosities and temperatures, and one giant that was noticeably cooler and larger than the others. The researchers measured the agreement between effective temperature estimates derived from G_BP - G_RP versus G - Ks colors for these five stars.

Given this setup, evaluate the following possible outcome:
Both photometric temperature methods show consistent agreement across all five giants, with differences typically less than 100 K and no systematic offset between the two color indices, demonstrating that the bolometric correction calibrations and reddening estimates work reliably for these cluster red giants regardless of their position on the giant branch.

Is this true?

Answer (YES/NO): NO